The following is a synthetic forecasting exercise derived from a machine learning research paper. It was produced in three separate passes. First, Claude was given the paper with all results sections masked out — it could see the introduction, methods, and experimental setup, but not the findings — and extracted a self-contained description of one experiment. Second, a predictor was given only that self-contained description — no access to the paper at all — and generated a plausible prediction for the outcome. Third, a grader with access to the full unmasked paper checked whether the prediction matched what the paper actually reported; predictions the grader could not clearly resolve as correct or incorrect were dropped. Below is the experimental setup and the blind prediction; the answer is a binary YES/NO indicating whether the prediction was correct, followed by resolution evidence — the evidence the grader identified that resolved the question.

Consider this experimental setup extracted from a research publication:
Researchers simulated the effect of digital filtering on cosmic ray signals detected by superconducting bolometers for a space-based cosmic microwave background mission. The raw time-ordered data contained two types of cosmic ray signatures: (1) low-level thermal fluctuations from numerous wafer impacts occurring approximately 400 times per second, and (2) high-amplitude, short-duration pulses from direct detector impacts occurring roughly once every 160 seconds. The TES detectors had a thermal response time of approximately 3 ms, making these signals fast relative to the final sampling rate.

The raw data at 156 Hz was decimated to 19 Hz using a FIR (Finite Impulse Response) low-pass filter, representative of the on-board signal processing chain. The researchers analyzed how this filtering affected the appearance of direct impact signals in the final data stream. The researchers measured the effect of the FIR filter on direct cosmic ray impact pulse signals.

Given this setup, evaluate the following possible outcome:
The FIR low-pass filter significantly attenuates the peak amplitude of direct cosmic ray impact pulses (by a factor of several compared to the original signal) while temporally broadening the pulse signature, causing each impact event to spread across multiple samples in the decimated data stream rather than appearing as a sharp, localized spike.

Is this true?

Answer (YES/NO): NO